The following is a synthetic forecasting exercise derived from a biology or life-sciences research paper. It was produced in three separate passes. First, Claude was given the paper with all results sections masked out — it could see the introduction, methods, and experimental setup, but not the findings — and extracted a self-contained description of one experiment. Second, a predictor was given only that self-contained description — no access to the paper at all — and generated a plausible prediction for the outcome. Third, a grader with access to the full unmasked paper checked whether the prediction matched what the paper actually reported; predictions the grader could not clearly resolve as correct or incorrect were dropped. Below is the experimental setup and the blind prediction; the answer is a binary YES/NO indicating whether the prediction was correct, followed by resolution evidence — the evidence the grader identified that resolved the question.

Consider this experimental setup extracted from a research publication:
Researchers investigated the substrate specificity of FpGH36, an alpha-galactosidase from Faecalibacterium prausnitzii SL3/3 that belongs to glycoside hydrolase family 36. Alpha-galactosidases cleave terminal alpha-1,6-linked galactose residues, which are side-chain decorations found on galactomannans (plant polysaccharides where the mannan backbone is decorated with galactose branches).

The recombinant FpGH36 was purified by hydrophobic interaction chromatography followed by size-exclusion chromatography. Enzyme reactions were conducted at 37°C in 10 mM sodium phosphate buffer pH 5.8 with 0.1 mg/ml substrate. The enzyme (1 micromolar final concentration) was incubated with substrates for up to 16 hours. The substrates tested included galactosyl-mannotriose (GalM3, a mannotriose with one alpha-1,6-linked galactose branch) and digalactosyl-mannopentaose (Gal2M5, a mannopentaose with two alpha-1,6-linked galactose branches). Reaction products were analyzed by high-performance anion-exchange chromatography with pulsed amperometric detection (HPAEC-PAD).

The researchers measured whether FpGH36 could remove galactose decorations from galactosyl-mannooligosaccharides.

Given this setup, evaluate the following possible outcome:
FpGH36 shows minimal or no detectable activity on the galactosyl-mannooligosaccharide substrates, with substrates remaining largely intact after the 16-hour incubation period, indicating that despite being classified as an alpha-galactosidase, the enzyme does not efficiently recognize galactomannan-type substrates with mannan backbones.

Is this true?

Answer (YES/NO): NO